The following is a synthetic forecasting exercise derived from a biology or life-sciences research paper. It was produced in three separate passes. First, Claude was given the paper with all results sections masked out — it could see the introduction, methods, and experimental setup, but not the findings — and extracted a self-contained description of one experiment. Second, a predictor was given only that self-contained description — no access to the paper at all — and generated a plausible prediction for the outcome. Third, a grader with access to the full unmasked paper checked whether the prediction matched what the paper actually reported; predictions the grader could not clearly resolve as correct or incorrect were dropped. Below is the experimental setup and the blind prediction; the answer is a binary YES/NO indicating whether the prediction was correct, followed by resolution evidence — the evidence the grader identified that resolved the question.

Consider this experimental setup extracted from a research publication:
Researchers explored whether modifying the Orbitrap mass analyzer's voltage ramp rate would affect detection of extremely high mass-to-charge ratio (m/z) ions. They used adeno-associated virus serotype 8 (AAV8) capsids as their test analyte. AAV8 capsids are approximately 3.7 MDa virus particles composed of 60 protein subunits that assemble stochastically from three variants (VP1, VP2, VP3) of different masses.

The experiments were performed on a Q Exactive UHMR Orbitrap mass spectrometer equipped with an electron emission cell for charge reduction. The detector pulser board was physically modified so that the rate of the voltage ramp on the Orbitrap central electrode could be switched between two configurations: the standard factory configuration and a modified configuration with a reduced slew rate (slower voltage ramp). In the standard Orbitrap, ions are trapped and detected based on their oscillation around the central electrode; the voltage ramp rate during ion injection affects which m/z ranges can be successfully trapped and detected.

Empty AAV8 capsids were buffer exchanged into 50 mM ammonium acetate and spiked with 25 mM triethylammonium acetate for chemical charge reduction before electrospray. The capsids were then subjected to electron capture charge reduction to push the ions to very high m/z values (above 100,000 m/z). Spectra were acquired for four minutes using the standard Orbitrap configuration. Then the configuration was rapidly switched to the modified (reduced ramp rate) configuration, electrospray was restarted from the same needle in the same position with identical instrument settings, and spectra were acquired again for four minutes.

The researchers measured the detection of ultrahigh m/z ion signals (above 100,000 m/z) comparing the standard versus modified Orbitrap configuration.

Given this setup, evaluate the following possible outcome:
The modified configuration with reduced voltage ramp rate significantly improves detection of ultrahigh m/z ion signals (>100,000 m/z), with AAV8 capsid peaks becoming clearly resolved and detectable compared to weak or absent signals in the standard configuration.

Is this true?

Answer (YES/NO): YES